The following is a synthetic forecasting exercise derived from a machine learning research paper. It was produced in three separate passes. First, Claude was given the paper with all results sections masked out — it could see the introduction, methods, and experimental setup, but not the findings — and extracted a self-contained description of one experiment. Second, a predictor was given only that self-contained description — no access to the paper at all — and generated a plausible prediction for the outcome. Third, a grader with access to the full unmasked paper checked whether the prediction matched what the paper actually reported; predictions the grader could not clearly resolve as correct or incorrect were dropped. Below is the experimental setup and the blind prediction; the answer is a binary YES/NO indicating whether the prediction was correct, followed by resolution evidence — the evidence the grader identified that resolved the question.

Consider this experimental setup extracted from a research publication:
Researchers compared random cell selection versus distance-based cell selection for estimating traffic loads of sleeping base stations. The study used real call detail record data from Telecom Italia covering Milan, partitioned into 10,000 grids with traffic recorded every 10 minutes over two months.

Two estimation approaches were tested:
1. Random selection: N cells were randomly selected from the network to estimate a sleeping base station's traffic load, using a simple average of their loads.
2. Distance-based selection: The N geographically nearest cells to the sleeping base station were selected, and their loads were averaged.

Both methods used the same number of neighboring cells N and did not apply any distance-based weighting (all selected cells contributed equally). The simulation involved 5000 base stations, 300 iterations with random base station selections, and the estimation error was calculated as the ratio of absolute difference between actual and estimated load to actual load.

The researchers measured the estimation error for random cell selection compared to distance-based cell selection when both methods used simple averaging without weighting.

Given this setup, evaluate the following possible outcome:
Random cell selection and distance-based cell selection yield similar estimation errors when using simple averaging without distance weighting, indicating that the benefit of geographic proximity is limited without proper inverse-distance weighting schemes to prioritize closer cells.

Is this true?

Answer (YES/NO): NO